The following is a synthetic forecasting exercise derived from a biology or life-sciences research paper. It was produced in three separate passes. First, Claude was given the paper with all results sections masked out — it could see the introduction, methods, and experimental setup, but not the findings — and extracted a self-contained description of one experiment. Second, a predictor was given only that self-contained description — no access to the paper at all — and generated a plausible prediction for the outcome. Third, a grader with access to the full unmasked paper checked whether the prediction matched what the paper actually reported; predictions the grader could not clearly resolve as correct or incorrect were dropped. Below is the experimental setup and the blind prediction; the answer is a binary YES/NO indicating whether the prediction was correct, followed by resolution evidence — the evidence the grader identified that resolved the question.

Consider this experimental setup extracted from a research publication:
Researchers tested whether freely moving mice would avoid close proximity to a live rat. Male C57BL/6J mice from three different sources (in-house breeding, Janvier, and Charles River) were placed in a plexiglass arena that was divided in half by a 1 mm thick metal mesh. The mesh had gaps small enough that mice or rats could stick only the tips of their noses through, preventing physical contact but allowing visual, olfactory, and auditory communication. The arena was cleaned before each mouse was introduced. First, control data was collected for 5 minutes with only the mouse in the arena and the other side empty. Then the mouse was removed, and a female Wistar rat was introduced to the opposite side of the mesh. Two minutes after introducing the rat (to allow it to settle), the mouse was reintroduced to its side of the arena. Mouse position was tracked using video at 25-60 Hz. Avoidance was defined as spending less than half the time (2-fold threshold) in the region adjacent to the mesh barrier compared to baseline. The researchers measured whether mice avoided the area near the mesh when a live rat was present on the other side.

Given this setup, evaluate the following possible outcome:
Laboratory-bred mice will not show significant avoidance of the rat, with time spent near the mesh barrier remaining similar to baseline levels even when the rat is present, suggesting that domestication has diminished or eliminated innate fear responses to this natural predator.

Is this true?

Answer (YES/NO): NO